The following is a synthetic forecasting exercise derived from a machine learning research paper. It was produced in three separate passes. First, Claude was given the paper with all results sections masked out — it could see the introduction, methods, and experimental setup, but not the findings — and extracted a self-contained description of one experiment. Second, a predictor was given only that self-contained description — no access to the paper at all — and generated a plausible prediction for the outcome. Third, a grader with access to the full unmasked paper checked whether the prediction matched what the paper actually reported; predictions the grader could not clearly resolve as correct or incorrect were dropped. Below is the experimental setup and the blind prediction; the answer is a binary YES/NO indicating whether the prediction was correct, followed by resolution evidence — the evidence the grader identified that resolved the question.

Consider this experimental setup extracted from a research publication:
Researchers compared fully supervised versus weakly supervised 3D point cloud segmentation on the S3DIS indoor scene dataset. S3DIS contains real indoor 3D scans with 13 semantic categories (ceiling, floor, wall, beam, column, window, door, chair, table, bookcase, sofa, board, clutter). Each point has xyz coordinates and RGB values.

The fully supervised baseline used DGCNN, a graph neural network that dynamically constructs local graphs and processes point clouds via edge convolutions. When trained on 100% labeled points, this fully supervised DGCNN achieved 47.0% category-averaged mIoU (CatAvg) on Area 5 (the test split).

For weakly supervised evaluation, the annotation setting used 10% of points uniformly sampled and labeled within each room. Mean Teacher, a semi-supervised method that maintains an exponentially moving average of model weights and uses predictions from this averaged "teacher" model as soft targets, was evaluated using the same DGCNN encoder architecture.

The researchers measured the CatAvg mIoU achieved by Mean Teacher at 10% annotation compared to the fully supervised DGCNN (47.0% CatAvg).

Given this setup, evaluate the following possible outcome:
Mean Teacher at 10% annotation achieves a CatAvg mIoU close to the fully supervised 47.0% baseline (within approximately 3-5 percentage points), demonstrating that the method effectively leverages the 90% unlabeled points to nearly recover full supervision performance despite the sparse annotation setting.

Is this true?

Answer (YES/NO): YES